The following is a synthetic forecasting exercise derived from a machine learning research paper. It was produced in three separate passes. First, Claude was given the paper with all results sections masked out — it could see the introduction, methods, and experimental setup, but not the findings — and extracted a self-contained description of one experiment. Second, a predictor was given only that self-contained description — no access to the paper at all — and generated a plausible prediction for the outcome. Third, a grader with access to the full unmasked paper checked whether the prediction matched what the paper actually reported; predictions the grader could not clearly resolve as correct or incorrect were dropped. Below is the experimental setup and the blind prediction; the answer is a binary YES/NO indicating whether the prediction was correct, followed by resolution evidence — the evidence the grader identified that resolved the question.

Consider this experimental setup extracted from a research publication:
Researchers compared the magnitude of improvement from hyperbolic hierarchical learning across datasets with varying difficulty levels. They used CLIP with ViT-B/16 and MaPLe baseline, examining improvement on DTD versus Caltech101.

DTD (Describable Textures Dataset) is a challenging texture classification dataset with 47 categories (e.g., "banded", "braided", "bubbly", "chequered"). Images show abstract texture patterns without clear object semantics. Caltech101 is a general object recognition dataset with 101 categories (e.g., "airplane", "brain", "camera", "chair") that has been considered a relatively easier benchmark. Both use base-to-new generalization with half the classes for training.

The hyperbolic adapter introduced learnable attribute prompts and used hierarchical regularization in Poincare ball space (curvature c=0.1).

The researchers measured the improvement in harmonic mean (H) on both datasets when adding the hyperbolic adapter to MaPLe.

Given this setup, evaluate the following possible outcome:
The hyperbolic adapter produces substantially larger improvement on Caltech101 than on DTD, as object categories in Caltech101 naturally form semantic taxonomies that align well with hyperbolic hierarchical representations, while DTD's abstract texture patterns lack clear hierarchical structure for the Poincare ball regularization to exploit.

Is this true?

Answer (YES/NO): NO